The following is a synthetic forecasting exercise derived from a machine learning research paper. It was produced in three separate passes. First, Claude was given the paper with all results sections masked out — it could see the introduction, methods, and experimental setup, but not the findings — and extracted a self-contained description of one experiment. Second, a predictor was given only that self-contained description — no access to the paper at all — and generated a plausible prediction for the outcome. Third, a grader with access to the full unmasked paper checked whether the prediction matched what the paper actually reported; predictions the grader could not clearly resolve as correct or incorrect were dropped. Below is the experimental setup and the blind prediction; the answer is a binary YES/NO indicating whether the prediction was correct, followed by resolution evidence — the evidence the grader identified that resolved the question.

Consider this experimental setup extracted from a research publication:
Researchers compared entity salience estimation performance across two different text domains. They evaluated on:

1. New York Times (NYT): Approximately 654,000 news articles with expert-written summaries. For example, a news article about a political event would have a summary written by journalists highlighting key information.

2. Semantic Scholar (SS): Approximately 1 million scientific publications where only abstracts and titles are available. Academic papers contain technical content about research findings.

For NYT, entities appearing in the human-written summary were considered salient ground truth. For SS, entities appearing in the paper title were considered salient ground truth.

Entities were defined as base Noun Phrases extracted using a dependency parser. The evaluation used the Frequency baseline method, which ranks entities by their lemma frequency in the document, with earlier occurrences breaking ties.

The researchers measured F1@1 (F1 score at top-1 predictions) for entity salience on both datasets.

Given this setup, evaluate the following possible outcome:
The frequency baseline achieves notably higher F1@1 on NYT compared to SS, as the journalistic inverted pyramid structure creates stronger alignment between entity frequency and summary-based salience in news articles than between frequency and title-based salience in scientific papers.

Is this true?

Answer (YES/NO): NO